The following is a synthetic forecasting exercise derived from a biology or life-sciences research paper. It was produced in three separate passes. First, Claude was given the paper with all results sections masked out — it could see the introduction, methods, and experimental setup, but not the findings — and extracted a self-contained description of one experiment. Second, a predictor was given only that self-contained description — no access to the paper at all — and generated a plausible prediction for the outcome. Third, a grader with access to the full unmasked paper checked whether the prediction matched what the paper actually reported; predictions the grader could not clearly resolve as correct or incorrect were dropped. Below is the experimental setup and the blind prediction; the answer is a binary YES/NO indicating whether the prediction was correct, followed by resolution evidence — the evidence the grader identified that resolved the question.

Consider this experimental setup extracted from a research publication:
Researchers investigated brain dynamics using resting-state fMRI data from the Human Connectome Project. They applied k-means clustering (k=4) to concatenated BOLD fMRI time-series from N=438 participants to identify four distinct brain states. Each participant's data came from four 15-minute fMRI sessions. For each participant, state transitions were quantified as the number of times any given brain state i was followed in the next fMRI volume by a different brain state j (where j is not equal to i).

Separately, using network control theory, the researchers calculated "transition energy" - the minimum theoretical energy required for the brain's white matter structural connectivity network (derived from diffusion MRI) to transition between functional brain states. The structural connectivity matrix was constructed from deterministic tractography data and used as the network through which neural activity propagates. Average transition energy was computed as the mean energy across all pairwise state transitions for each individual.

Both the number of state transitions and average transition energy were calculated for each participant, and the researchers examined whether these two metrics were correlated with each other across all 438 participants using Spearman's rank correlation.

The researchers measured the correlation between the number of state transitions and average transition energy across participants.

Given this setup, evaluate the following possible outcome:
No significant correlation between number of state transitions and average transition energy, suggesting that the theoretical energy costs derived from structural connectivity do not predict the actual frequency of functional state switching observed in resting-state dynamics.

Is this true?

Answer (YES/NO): NO